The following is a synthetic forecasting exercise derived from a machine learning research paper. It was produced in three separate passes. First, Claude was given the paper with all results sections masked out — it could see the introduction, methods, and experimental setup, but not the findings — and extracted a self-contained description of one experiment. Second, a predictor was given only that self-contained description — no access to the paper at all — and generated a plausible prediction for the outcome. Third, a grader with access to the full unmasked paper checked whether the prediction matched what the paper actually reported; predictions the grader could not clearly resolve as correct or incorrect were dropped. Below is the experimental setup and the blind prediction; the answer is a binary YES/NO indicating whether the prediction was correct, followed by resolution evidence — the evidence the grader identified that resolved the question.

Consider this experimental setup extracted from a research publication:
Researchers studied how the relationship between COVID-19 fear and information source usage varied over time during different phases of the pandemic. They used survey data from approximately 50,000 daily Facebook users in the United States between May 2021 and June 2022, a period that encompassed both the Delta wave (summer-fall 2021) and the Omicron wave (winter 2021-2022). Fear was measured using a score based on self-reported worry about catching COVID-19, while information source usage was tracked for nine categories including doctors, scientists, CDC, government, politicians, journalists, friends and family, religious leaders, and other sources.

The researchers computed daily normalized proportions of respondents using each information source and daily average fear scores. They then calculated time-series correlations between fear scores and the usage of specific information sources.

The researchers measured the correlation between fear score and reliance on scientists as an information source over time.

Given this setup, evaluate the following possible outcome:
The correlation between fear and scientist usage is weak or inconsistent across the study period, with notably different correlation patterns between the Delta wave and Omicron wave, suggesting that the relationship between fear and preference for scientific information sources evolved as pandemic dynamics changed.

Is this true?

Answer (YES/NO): NO